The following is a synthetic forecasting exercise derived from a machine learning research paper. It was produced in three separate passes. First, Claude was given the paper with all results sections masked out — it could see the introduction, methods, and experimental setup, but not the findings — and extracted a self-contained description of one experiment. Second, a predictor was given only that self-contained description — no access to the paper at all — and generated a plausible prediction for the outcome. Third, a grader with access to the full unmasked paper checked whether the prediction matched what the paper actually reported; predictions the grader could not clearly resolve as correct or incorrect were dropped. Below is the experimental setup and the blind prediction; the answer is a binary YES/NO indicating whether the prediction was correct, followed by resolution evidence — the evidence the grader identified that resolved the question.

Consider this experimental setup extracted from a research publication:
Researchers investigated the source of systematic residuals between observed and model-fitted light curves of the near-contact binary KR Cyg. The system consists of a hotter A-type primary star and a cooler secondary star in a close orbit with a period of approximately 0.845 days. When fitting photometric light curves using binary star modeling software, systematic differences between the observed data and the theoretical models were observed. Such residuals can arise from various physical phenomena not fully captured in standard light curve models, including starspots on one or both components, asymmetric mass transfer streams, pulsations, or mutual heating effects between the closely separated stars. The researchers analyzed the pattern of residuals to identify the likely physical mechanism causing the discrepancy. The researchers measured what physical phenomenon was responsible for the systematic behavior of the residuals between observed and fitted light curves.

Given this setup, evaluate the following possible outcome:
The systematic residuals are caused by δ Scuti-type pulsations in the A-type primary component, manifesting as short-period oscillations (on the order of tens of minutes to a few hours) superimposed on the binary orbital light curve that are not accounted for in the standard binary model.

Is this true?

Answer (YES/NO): NO